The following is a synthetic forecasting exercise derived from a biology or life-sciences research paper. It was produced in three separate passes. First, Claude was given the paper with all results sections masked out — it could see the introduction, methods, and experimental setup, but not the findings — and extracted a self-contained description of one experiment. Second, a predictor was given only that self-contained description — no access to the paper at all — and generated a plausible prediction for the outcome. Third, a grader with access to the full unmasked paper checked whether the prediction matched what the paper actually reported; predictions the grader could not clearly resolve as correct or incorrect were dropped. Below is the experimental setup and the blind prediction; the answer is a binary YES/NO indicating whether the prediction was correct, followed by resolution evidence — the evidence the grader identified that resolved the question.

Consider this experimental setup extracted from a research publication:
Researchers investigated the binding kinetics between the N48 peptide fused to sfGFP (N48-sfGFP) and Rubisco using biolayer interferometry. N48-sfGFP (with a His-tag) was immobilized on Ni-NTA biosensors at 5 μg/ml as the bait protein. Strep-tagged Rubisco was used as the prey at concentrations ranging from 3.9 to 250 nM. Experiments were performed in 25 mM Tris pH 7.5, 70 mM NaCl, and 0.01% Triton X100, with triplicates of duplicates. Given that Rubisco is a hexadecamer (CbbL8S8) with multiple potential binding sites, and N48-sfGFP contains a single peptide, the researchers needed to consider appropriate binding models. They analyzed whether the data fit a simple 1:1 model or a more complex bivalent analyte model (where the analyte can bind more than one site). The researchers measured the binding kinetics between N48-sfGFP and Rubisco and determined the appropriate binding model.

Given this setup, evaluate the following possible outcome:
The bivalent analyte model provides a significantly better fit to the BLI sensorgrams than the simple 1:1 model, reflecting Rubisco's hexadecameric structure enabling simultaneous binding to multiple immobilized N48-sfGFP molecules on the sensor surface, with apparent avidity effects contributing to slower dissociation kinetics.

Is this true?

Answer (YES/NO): NO